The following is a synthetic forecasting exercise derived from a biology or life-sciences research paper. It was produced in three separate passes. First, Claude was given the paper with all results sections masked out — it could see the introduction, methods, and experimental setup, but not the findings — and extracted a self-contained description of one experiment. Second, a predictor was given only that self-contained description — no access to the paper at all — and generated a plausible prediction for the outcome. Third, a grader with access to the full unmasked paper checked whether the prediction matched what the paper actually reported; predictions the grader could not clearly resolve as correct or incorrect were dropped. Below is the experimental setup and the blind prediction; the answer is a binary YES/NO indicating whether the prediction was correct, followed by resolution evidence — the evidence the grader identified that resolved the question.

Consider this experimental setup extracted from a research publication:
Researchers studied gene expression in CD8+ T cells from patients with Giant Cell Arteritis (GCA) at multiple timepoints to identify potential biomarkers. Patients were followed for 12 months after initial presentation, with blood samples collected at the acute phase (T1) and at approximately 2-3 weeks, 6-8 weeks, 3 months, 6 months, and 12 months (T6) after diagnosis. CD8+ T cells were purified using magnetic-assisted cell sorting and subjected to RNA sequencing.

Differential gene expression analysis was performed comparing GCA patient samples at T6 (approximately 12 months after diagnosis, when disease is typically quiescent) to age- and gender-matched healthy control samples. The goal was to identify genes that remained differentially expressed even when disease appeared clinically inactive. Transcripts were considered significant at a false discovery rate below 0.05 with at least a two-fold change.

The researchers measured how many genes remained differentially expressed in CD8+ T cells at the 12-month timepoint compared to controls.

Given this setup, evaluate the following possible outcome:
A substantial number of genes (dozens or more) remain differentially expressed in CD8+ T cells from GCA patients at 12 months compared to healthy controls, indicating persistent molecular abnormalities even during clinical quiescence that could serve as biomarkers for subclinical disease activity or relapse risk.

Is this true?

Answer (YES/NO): NO